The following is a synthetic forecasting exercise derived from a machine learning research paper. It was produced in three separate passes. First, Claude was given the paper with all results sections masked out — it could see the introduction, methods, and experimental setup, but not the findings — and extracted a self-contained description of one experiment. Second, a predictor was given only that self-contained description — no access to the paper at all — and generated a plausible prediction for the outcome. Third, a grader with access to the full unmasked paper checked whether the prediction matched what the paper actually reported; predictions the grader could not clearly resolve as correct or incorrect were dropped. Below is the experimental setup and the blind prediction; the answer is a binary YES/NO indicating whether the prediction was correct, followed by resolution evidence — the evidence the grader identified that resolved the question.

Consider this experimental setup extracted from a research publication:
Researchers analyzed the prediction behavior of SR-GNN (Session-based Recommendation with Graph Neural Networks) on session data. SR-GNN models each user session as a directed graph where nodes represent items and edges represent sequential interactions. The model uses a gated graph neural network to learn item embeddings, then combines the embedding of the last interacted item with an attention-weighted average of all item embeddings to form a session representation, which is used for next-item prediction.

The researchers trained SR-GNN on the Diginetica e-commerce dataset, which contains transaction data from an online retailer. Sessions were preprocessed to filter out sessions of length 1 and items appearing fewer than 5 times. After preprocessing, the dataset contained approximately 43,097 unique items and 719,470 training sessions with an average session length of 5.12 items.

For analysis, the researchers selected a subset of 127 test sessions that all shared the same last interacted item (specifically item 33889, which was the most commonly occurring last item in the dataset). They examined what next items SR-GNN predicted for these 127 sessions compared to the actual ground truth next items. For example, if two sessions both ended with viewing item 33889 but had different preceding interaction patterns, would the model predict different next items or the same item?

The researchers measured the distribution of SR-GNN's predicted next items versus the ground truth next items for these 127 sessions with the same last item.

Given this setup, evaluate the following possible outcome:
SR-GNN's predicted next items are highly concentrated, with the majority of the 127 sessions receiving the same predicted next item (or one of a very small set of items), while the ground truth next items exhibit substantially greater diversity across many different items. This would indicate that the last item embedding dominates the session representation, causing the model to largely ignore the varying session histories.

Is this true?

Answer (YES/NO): YES